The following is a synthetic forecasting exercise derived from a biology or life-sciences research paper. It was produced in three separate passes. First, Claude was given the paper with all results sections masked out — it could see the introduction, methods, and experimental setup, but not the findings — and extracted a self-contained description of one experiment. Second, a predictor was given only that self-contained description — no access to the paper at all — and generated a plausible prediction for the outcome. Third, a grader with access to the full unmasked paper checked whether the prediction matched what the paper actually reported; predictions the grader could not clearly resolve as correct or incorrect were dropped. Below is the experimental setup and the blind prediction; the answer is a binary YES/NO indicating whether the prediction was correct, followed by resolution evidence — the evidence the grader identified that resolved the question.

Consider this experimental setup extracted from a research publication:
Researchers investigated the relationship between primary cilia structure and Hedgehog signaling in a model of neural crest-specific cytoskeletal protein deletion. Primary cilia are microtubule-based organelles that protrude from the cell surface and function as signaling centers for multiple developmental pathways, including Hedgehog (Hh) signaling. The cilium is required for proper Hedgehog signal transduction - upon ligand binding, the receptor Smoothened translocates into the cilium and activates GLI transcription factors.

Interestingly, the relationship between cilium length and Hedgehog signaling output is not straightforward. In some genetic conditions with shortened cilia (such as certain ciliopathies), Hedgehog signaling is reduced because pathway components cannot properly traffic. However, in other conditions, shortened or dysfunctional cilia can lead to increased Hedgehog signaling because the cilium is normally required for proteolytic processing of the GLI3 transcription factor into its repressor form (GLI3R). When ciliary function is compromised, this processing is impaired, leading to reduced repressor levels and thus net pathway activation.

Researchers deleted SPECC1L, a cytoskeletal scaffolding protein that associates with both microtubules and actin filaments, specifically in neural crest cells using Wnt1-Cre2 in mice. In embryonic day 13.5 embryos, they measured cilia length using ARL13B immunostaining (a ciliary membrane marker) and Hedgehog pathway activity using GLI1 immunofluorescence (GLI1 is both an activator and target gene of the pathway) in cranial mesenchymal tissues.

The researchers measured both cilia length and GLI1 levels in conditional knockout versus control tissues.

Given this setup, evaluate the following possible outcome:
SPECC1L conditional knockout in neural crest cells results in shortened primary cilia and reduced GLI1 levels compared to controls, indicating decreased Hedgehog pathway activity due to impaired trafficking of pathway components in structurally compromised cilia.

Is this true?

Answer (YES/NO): NO